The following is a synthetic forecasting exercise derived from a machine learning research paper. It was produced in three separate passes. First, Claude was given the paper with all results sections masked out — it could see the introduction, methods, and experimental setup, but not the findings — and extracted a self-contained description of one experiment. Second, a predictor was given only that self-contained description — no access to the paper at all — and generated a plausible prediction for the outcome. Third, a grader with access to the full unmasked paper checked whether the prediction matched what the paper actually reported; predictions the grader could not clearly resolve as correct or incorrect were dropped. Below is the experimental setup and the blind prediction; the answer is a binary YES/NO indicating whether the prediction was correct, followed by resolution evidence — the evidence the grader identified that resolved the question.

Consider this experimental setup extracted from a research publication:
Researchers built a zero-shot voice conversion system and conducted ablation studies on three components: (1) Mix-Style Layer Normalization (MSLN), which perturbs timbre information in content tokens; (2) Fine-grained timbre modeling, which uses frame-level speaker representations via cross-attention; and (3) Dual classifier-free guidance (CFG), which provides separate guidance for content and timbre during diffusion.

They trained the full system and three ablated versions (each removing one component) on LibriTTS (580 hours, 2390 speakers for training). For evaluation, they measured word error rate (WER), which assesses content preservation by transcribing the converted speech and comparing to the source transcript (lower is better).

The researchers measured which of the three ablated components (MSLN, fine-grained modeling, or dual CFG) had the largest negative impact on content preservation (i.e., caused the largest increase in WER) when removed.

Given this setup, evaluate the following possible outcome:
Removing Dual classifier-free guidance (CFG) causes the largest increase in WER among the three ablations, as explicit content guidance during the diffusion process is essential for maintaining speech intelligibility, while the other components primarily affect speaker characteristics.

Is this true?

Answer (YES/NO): YES